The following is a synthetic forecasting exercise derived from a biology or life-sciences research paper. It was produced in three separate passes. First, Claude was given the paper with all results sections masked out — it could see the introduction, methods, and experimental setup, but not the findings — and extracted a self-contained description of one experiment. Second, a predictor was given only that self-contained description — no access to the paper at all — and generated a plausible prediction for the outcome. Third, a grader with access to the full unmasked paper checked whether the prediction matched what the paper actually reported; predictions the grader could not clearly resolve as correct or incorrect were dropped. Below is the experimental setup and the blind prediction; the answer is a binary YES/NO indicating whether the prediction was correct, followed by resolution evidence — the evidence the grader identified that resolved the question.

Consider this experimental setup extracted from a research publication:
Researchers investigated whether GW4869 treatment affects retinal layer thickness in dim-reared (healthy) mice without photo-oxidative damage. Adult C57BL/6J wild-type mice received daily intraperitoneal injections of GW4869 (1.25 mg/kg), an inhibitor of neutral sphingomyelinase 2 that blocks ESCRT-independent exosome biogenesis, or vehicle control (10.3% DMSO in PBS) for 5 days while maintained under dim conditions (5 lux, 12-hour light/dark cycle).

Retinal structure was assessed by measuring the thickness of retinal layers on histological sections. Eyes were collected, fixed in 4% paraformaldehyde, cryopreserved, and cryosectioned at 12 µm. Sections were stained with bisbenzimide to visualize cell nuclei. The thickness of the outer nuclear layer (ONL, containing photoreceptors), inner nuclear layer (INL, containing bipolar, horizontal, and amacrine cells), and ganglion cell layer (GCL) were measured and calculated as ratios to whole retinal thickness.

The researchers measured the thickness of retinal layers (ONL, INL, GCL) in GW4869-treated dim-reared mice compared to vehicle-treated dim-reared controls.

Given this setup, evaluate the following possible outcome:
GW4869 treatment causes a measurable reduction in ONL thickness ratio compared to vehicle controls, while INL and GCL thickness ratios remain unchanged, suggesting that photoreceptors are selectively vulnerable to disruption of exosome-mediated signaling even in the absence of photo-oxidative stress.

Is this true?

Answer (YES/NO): NO